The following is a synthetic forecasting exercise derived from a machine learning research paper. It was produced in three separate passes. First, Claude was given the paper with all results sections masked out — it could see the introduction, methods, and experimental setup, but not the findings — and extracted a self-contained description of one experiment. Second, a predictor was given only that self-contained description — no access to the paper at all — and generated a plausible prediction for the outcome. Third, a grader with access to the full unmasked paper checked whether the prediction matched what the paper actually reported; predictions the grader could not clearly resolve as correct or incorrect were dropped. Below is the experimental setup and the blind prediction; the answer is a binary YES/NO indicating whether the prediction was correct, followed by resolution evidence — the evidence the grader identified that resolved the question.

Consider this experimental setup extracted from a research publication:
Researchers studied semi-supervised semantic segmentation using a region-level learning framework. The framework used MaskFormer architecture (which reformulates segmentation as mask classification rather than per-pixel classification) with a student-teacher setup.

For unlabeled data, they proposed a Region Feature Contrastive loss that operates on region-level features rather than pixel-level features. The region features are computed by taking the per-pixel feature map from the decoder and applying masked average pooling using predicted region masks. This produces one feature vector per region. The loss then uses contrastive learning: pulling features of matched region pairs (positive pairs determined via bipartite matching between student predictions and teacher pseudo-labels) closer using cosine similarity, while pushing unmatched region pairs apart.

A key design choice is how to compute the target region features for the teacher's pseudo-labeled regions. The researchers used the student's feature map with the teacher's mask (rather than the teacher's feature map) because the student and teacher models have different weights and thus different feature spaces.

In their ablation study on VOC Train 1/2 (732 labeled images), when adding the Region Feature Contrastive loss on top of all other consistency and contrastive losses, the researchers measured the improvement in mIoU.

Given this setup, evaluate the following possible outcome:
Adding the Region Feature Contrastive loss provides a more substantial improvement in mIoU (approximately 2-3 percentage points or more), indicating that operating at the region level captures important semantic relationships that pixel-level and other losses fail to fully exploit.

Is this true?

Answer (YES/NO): NO